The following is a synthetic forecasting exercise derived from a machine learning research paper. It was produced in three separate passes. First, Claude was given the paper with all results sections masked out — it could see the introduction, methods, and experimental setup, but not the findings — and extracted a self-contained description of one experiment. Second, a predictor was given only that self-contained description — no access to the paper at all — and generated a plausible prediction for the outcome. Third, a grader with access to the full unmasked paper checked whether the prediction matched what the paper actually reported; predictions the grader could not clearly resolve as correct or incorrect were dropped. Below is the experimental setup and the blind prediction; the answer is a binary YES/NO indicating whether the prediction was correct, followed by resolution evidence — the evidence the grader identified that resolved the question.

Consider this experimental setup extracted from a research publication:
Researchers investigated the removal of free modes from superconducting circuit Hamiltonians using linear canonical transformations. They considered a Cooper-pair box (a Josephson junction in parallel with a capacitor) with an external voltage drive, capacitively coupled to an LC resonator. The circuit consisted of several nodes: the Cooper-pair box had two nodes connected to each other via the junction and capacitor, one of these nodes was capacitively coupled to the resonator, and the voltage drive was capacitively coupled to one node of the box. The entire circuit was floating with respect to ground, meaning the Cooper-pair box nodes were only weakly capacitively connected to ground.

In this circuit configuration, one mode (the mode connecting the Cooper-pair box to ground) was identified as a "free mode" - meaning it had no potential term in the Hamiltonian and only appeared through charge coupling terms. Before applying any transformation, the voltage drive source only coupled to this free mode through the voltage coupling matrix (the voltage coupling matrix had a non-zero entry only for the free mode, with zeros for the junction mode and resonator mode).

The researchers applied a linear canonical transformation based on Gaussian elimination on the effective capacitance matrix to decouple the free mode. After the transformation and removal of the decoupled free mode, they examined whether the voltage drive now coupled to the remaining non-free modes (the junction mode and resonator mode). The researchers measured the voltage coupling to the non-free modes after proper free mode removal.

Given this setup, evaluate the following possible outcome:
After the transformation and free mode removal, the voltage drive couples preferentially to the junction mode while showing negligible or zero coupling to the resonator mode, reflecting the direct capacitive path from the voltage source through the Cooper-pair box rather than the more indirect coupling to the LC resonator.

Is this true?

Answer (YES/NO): NO